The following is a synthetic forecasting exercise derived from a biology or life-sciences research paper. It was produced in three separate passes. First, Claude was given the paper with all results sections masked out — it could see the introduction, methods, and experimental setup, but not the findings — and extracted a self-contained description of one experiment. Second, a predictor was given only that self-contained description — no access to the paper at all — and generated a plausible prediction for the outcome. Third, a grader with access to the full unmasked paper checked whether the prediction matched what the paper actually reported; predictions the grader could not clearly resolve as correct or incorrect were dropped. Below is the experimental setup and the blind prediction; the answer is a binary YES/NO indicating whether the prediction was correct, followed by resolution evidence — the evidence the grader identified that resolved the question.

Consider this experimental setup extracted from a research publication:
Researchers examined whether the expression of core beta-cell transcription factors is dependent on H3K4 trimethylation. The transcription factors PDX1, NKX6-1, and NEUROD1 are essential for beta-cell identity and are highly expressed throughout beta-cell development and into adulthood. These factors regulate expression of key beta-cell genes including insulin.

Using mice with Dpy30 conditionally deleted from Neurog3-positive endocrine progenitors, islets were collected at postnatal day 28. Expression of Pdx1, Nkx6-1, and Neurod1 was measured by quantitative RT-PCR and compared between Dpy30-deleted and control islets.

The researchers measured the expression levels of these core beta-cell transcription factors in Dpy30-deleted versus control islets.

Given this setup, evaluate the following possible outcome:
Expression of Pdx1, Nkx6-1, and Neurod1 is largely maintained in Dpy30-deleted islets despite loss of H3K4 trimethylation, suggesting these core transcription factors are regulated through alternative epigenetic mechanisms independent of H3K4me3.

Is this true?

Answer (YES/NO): YES